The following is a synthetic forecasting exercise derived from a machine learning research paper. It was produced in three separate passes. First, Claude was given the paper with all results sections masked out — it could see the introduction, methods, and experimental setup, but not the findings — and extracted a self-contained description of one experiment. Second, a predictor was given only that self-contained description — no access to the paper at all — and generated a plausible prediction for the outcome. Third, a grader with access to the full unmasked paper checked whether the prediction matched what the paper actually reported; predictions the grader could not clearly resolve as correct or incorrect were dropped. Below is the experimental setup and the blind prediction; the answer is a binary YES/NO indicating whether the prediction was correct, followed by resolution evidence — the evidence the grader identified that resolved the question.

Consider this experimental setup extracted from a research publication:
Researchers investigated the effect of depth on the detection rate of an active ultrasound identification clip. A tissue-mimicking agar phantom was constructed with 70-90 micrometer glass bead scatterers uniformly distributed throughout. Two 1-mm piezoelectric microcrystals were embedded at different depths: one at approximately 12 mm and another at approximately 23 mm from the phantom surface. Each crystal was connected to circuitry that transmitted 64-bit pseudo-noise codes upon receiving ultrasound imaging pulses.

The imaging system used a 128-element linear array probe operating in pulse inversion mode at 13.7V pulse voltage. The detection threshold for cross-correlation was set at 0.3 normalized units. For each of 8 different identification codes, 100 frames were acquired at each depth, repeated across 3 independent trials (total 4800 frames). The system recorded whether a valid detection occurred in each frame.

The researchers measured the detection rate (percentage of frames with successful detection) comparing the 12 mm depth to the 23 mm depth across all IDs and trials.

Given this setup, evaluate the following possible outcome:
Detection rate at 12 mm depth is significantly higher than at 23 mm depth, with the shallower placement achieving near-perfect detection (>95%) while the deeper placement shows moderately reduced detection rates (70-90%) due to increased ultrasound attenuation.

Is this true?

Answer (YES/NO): NO